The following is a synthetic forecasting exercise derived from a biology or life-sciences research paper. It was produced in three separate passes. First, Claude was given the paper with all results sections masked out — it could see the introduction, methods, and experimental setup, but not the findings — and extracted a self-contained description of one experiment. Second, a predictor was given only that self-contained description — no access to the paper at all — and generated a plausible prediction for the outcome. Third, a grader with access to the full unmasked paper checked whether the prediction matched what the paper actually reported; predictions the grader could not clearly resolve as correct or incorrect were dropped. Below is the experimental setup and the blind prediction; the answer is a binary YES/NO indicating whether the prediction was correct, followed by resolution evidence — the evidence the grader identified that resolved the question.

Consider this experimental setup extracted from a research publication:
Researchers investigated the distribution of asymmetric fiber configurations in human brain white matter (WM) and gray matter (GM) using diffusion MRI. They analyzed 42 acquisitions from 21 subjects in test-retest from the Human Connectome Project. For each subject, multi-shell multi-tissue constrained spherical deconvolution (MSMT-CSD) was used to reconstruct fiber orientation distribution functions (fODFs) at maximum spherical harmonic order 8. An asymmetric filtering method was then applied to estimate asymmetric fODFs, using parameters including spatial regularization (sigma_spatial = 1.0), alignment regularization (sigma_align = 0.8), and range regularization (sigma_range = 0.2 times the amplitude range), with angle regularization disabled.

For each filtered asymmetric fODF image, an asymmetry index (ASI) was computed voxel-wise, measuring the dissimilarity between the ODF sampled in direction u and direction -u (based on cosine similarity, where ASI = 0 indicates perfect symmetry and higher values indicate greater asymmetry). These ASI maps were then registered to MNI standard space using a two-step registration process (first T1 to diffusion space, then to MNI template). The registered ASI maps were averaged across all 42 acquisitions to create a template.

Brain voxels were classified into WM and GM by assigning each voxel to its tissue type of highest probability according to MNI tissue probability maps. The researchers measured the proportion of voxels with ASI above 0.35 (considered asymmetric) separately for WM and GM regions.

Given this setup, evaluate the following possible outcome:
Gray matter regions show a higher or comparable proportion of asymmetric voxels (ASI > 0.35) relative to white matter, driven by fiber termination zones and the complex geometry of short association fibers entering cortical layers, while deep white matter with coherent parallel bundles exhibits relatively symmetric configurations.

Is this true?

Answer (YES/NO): YES